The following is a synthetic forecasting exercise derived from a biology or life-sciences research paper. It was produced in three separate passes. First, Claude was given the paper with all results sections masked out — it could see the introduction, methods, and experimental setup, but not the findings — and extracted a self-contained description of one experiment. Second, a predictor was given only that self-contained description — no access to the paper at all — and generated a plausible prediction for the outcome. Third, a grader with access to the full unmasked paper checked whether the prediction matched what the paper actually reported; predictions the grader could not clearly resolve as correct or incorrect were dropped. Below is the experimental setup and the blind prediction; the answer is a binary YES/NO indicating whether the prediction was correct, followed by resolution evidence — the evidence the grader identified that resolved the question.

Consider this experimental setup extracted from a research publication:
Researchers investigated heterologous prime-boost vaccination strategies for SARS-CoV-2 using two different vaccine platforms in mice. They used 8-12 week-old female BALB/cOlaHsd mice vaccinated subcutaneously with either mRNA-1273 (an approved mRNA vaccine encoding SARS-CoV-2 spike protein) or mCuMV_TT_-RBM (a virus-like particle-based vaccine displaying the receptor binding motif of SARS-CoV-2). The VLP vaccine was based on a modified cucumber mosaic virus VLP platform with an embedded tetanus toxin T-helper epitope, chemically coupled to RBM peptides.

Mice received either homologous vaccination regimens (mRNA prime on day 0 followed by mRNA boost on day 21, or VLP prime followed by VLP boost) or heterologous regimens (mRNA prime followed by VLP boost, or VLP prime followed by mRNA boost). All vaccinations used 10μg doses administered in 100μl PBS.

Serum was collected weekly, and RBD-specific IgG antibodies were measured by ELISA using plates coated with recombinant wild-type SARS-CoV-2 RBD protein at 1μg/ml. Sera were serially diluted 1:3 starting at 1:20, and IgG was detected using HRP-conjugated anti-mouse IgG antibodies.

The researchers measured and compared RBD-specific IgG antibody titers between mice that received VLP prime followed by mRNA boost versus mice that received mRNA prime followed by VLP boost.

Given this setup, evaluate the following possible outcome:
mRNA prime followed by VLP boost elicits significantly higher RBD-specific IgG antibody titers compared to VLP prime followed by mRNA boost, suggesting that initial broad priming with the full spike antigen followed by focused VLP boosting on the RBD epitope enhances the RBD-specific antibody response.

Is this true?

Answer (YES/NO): NO